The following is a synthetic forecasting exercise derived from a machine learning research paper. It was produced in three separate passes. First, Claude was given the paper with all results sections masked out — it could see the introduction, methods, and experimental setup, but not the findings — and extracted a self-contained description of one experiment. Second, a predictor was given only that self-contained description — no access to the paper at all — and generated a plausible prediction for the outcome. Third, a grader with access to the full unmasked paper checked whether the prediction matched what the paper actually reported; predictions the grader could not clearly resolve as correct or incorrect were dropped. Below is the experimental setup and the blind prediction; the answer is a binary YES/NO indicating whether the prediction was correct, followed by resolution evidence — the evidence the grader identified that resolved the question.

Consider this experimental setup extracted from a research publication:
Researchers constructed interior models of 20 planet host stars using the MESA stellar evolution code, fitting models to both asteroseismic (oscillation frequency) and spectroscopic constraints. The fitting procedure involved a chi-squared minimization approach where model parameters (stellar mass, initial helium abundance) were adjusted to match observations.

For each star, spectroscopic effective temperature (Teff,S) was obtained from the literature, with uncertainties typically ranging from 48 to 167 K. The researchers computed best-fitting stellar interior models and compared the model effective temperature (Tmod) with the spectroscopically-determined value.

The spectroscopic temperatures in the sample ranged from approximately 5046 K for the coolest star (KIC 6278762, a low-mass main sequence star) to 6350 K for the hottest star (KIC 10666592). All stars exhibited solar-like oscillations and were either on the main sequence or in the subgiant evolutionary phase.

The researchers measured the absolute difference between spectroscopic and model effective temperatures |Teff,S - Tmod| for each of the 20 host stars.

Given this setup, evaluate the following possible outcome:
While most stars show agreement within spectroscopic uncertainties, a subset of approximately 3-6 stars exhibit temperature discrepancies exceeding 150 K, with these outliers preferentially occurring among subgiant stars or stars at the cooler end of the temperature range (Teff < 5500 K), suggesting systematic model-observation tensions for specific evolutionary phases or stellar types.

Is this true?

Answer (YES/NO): NO